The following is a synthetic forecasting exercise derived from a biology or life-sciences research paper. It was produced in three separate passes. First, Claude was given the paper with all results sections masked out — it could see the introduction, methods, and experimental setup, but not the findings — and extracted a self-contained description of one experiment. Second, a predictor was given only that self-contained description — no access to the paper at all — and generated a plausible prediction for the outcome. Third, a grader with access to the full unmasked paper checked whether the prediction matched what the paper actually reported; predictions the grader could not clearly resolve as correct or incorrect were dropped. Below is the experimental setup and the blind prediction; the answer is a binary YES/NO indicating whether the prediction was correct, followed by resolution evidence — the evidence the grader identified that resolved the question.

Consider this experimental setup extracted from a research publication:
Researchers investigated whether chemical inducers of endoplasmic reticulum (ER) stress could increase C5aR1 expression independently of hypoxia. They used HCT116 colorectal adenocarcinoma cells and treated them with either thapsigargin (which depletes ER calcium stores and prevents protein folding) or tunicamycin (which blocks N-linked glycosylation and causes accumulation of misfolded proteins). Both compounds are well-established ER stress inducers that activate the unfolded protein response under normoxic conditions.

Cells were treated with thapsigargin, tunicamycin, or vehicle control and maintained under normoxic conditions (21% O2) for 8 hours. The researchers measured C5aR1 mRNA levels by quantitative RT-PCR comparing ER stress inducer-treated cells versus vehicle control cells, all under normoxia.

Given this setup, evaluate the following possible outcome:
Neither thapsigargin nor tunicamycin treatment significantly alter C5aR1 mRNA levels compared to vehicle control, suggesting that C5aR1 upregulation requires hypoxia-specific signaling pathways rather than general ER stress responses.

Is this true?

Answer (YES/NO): NO